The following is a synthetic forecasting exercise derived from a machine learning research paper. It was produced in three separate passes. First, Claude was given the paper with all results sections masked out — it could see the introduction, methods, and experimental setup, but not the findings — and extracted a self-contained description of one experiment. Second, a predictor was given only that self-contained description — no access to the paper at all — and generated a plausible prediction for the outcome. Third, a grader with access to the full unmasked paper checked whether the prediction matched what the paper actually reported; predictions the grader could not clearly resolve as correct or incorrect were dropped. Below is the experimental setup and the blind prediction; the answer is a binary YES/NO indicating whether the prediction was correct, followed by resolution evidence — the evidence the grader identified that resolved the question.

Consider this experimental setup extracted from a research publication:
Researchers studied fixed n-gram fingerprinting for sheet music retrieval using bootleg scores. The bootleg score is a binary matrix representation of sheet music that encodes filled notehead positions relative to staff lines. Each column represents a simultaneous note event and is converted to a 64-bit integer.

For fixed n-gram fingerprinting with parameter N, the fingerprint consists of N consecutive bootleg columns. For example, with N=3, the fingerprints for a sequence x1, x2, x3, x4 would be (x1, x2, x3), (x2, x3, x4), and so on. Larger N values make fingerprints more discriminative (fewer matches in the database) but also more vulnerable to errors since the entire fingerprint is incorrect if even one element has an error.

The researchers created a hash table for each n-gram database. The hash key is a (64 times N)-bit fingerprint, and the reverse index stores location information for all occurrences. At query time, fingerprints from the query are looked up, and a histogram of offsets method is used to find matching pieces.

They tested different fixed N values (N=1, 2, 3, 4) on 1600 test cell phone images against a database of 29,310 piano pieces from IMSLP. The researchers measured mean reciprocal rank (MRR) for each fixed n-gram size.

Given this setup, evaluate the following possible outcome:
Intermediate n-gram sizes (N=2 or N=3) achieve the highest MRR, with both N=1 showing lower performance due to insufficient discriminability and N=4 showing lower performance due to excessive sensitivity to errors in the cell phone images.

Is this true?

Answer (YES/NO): YES